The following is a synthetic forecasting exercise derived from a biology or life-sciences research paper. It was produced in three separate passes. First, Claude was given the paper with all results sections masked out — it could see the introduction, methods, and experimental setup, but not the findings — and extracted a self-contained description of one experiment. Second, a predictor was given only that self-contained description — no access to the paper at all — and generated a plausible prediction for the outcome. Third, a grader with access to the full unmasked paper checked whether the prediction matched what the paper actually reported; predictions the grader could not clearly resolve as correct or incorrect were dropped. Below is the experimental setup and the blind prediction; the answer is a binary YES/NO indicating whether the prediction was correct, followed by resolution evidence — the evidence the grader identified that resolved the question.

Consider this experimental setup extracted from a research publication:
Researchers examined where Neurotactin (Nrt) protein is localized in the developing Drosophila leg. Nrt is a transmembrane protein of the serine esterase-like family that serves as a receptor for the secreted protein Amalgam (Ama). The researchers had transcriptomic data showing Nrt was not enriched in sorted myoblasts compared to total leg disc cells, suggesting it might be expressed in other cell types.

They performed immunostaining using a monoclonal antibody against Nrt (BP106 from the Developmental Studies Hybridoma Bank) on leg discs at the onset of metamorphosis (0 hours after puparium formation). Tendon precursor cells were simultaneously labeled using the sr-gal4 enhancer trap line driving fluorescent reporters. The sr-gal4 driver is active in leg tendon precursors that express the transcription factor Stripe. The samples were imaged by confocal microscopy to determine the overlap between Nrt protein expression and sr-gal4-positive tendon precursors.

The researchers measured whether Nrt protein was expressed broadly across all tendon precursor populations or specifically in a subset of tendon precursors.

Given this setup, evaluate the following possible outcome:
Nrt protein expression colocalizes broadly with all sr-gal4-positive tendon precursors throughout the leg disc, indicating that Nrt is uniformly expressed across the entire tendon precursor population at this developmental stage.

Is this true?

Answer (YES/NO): NO